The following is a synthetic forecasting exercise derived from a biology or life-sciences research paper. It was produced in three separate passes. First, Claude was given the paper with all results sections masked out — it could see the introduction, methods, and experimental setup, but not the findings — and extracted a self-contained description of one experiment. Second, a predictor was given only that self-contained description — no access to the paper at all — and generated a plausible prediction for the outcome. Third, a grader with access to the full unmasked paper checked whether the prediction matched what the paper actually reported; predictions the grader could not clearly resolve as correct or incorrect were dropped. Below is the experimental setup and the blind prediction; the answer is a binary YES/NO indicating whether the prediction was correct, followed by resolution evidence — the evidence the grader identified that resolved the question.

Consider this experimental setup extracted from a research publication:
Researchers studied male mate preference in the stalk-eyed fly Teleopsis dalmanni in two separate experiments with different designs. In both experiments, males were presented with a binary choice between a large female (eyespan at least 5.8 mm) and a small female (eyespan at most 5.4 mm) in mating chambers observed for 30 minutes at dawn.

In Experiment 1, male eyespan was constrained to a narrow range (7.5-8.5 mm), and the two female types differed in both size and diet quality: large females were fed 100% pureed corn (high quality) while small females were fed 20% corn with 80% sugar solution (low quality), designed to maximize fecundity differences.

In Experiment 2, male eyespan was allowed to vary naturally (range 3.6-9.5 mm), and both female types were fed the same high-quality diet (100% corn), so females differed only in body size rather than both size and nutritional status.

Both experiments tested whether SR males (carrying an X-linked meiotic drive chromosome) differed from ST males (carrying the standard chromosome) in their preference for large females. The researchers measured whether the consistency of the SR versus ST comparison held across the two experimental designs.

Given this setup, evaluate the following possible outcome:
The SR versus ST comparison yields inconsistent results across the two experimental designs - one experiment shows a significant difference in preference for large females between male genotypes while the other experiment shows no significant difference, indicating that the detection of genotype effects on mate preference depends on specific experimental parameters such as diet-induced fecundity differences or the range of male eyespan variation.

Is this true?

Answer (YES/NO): NO